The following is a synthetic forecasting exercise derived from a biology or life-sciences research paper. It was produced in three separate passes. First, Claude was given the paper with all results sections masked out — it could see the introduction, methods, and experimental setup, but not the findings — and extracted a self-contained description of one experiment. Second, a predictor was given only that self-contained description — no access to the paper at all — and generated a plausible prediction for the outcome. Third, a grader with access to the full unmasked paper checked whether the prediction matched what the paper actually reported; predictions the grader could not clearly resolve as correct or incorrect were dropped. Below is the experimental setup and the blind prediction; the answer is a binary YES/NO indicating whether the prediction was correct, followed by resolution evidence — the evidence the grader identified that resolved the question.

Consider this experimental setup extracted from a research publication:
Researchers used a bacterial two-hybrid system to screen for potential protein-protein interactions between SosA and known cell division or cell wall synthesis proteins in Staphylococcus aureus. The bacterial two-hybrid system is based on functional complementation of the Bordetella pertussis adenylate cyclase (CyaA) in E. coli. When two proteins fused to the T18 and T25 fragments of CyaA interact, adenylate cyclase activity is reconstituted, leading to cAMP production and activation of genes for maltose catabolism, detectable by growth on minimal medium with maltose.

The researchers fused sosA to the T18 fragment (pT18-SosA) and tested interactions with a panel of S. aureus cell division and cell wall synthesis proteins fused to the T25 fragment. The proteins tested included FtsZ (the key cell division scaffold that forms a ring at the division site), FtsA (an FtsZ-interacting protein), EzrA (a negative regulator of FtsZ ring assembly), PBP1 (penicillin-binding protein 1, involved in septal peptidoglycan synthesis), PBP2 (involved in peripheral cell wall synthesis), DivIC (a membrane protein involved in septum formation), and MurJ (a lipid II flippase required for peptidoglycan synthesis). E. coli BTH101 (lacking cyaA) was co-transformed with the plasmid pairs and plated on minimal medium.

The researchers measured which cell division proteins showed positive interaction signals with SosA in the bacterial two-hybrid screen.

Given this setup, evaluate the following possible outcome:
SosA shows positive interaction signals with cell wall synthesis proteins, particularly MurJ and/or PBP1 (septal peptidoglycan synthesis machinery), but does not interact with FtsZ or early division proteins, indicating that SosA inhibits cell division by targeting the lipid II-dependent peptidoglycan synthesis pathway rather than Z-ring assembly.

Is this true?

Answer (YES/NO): NO